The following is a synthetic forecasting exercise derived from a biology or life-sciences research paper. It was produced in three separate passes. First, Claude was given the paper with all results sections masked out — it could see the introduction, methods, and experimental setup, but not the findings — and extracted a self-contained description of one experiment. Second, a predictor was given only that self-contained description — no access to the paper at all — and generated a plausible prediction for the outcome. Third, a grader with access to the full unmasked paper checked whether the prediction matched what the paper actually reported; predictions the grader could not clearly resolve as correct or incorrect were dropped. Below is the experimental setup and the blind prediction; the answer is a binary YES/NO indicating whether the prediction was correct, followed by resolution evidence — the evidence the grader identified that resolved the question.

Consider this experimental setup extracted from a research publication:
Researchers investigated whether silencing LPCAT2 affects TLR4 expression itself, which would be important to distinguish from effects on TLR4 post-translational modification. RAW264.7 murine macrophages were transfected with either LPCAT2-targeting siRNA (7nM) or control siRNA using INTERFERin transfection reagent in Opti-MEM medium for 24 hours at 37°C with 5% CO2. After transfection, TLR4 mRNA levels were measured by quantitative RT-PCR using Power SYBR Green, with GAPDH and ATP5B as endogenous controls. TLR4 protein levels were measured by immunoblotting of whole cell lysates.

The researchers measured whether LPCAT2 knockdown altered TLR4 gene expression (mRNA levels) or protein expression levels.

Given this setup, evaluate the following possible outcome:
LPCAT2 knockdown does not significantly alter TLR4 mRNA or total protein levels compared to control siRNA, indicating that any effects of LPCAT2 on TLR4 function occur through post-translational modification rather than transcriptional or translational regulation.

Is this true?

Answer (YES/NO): YES